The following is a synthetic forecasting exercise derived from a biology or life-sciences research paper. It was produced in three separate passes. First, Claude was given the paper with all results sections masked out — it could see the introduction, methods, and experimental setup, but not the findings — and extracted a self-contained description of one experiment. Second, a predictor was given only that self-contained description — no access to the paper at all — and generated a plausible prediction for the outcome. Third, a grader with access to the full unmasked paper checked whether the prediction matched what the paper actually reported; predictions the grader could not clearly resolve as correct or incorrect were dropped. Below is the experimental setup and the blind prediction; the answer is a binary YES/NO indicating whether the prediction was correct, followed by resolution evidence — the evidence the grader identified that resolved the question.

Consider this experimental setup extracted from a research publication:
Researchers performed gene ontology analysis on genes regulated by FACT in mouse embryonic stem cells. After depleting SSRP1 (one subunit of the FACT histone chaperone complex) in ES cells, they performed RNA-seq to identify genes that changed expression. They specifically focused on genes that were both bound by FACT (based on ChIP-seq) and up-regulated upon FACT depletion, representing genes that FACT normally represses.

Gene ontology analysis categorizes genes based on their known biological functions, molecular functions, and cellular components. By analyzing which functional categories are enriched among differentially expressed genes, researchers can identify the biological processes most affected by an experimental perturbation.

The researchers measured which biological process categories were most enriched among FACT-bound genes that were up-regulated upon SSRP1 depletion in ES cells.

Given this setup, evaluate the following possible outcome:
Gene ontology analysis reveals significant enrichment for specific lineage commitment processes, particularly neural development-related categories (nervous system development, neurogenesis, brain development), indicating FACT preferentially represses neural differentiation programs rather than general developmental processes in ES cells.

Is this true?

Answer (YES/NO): NO